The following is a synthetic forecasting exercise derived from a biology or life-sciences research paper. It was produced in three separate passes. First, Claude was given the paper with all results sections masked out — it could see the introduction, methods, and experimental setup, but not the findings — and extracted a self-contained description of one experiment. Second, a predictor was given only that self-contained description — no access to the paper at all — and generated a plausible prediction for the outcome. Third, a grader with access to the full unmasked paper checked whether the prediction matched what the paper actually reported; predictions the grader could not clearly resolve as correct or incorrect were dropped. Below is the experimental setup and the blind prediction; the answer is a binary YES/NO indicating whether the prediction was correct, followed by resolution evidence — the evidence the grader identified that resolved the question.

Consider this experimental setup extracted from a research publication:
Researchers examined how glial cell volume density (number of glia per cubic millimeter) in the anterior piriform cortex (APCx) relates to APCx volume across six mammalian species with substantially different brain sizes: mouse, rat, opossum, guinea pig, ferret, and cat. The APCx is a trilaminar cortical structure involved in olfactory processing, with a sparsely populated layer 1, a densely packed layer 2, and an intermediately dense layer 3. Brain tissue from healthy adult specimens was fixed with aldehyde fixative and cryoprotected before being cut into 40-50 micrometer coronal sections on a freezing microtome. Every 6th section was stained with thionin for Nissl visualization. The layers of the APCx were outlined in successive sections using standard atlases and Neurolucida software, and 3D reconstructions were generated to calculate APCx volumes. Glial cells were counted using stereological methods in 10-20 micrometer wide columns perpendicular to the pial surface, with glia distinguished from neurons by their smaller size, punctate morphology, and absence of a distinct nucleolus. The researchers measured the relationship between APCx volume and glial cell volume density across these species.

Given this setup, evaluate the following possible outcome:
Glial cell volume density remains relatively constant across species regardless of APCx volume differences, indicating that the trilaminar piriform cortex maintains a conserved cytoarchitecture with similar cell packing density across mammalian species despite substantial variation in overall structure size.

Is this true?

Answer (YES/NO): YES